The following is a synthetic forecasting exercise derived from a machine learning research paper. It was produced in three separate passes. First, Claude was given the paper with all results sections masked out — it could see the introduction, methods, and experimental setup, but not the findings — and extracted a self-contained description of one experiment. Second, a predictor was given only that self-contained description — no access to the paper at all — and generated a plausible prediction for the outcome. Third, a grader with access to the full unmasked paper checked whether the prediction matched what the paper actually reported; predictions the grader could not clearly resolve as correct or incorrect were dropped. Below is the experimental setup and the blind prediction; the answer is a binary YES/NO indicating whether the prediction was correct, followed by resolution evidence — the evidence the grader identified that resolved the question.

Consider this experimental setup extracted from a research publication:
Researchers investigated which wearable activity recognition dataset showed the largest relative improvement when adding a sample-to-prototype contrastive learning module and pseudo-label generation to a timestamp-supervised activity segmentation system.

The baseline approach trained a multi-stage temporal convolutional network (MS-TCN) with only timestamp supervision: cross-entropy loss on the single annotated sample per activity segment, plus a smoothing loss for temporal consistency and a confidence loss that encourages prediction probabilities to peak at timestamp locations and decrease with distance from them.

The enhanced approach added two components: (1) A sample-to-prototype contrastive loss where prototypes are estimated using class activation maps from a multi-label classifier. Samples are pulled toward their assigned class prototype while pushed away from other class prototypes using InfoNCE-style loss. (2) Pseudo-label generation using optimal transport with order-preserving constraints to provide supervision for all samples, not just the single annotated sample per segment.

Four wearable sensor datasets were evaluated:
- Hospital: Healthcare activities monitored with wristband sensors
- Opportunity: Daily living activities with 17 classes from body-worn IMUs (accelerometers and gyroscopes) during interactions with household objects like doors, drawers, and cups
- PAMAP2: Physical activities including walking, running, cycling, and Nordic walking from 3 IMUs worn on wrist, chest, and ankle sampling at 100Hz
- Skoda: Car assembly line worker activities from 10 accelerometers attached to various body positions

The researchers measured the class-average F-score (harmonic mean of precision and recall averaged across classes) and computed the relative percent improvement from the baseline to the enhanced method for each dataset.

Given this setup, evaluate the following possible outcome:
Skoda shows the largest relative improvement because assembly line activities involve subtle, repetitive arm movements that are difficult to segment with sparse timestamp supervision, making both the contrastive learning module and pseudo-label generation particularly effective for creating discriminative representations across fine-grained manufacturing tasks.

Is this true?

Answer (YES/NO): NO